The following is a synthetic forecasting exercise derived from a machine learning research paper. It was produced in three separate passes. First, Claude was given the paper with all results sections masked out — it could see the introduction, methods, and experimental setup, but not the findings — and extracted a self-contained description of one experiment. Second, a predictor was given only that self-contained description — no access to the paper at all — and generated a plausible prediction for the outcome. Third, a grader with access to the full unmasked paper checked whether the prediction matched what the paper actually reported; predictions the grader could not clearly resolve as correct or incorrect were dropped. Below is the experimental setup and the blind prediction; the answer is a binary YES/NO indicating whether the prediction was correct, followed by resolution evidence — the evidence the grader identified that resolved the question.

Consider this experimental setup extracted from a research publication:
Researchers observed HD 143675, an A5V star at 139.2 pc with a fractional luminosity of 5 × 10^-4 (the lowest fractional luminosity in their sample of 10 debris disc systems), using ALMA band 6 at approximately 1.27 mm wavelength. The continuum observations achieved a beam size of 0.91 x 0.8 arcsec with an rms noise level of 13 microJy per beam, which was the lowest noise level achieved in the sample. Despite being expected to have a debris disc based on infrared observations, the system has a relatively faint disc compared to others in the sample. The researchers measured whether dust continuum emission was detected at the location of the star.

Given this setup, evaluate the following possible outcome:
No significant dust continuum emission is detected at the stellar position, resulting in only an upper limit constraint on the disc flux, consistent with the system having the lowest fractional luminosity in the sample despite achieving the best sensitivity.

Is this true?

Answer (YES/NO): YES